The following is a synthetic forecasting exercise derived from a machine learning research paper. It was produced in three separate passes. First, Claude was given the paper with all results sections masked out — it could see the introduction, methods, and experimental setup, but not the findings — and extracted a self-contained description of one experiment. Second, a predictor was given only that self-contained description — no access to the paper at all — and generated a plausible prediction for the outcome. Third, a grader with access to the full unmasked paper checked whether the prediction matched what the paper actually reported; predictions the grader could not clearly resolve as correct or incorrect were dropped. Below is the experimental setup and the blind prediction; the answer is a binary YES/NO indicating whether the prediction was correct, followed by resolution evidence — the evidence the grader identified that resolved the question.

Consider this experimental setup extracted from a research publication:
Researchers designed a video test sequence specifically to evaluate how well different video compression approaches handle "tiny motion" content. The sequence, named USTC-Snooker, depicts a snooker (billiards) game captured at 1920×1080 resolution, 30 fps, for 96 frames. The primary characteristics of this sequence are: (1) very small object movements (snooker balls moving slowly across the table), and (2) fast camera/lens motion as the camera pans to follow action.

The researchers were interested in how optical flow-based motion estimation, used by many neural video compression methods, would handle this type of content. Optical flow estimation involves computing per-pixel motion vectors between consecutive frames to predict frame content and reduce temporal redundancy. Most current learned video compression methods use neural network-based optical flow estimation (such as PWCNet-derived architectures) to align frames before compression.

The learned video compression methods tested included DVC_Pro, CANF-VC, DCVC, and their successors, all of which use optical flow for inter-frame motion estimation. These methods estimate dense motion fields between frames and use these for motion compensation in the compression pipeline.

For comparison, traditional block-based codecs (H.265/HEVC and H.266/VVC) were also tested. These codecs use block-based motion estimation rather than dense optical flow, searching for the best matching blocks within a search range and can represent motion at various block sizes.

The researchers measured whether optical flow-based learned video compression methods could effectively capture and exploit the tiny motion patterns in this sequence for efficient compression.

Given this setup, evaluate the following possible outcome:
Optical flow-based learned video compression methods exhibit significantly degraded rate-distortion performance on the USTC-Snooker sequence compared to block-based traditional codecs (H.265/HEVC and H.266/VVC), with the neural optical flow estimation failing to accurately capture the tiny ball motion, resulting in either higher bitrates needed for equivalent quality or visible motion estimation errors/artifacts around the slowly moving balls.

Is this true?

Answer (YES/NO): YES